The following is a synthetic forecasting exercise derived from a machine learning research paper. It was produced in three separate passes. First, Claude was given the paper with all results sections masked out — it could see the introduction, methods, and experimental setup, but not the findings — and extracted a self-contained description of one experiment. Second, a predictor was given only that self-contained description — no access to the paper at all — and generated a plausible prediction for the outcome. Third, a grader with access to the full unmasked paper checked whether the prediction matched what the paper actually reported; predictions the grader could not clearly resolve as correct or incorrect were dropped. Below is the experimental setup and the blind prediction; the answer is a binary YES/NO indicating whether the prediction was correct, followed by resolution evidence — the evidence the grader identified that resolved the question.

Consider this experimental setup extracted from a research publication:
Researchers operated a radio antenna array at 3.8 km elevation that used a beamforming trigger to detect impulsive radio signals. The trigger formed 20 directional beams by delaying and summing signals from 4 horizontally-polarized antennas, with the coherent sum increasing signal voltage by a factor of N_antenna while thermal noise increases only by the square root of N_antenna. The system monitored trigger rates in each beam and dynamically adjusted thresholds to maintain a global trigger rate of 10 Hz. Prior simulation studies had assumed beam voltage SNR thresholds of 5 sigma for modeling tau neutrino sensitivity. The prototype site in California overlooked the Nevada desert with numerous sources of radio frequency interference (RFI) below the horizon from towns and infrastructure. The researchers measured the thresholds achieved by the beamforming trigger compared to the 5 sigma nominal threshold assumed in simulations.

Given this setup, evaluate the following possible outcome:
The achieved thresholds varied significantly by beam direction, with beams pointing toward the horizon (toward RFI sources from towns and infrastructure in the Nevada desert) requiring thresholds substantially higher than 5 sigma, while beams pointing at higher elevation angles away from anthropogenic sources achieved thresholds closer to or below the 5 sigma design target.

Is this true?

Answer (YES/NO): YES